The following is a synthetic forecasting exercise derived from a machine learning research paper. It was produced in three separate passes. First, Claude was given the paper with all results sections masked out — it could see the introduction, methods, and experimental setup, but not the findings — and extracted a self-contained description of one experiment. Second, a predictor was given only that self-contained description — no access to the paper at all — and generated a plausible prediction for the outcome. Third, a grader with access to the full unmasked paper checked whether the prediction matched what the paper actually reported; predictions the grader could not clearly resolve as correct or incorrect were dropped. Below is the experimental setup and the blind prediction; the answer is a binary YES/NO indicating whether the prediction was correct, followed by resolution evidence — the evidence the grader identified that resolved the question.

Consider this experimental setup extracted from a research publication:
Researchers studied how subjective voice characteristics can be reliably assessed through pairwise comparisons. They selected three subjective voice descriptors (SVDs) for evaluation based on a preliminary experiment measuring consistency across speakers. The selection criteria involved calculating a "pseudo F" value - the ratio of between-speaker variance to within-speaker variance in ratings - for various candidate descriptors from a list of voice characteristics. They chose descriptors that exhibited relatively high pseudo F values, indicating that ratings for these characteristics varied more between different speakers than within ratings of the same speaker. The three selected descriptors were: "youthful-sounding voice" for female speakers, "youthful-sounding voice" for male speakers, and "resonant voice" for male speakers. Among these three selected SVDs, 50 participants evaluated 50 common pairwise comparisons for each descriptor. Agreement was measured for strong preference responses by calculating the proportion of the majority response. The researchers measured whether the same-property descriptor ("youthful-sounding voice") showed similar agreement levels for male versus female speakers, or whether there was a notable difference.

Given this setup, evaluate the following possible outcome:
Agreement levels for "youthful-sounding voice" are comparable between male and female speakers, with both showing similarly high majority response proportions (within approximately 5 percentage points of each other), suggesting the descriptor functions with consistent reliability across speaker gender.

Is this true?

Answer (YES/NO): YES